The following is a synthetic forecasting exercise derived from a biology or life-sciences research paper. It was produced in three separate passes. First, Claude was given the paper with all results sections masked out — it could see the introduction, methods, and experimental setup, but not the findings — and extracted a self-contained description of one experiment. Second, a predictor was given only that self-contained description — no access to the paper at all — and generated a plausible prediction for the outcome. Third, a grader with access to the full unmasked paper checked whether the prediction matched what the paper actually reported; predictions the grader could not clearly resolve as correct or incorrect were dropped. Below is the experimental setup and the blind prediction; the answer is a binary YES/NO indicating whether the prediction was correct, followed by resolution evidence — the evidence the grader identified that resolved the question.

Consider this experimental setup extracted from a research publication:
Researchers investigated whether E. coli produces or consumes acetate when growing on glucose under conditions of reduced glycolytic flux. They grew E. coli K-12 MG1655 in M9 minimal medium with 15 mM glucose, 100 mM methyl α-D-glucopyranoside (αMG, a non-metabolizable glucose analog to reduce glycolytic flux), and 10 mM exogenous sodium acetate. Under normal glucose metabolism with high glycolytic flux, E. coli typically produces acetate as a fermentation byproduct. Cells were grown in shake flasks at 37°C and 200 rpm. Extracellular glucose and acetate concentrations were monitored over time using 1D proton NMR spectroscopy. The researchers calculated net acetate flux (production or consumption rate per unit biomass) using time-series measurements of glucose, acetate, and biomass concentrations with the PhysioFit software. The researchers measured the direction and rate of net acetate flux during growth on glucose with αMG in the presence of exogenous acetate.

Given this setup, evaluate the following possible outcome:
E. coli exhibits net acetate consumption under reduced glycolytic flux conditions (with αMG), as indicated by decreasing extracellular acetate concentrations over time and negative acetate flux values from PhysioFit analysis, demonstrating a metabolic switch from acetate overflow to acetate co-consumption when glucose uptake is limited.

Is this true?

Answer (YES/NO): YES